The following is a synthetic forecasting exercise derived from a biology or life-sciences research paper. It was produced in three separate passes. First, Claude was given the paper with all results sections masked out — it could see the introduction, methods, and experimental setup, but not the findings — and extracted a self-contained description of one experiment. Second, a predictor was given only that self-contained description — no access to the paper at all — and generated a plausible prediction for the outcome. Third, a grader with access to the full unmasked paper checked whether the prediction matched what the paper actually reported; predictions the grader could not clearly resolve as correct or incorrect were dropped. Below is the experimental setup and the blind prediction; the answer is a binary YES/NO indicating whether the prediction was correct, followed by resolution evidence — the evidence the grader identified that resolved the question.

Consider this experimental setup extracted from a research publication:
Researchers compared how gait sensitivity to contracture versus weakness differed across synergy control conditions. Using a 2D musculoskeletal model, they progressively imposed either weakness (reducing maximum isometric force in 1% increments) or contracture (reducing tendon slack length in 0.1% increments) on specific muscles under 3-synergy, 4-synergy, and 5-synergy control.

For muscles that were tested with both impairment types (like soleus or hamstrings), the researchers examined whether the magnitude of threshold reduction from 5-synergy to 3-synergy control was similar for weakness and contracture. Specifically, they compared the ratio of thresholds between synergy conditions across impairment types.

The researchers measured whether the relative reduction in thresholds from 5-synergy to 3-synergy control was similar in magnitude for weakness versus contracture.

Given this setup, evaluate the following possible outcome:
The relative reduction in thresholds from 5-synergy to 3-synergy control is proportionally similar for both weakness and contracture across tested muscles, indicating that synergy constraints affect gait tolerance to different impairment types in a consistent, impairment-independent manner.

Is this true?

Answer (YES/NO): NO